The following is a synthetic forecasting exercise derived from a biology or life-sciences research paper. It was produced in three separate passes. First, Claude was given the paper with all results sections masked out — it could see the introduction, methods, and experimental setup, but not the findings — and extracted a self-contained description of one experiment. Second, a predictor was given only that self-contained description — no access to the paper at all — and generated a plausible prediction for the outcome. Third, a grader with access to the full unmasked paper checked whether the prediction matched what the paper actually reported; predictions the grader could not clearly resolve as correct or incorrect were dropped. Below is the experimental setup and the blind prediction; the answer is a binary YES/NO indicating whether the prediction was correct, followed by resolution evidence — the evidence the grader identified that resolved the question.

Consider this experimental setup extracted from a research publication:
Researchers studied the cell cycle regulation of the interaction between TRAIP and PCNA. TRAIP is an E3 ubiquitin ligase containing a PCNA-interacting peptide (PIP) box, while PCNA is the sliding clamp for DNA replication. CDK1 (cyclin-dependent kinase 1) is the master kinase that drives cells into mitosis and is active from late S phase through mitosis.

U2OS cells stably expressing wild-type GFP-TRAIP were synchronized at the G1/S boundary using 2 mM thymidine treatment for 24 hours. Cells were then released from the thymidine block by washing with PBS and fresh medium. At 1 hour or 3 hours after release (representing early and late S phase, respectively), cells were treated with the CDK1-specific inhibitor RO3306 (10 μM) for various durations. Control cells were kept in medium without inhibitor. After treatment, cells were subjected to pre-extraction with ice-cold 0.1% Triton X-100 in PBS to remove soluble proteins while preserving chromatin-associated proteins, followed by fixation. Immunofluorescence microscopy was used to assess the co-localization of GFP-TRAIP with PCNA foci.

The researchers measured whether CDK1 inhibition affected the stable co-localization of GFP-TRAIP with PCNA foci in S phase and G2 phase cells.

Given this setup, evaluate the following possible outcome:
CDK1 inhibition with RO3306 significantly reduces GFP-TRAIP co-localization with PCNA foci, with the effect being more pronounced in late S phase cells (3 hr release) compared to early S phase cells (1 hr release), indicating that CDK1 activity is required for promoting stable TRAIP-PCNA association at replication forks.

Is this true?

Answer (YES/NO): NO